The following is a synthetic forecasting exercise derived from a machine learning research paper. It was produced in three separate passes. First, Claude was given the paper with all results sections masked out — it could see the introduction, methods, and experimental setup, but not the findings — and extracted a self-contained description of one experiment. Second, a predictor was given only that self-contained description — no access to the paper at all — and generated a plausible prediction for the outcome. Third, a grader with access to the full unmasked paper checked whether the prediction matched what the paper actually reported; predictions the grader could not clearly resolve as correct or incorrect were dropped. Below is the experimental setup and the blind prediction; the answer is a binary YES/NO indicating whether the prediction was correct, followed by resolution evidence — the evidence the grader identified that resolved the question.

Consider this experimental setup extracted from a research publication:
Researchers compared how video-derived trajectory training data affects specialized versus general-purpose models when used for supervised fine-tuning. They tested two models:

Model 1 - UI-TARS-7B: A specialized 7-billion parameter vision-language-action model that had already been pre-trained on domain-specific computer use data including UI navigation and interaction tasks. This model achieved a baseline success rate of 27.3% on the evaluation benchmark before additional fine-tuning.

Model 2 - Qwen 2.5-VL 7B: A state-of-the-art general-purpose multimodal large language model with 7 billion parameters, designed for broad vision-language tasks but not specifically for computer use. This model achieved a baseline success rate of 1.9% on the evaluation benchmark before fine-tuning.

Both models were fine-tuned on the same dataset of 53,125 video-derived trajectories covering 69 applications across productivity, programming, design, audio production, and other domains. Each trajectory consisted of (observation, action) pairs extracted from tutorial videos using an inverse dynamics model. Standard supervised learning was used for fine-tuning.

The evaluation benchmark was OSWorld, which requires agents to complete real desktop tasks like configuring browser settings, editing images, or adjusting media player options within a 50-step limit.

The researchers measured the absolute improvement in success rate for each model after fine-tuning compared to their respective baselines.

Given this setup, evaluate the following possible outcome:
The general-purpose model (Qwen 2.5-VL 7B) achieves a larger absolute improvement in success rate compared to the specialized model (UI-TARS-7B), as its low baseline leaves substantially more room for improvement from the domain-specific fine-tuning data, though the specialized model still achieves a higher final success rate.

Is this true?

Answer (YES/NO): YES